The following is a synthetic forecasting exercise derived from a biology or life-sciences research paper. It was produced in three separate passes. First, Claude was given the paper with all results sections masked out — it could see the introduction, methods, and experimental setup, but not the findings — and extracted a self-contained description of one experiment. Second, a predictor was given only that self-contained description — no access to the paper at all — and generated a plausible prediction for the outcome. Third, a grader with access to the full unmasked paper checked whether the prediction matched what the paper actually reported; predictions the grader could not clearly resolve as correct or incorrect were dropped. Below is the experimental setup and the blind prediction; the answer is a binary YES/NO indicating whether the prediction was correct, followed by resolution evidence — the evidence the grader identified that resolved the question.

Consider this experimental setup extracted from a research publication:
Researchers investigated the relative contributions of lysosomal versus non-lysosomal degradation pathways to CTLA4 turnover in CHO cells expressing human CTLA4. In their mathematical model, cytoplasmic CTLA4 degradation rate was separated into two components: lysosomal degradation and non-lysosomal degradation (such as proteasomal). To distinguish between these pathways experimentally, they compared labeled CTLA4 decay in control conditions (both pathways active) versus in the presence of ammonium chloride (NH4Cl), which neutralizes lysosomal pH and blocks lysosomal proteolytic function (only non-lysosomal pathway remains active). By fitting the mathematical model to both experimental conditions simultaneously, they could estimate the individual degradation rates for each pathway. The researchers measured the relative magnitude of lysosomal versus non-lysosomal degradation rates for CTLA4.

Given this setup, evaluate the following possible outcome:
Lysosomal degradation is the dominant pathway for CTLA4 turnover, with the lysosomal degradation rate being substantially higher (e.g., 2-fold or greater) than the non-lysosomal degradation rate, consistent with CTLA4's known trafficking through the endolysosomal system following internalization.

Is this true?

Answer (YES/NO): YES